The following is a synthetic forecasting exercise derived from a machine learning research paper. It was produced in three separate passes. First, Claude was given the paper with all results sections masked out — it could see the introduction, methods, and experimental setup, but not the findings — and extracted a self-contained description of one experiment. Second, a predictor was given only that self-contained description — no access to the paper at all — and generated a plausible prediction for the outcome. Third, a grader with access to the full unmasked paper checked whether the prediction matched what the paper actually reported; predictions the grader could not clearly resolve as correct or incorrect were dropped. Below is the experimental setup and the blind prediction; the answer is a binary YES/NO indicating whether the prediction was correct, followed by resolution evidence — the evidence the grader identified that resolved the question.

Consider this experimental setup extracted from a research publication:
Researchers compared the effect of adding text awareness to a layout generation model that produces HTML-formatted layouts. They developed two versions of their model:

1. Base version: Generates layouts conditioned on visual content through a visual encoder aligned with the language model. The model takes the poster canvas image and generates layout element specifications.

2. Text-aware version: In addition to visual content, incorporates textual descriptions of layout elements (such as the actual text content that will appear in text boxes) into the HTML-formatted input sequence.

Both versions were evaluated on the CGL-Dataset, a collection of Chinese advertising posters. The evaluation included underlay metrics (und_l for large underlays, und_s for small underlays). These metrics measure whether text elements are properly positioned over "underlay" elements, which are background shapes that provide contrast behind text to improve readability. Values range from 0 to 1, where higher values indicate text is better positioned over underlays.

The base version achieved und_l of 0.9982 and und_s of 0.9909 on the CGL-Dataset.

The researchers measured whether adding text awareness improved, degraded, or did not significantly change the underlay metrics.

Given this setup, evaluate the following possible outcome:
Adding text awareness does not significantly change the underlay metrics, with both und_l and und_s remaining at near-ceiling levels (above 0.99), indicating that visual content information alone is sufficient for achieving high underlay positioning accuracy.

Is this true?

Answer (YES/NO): YES